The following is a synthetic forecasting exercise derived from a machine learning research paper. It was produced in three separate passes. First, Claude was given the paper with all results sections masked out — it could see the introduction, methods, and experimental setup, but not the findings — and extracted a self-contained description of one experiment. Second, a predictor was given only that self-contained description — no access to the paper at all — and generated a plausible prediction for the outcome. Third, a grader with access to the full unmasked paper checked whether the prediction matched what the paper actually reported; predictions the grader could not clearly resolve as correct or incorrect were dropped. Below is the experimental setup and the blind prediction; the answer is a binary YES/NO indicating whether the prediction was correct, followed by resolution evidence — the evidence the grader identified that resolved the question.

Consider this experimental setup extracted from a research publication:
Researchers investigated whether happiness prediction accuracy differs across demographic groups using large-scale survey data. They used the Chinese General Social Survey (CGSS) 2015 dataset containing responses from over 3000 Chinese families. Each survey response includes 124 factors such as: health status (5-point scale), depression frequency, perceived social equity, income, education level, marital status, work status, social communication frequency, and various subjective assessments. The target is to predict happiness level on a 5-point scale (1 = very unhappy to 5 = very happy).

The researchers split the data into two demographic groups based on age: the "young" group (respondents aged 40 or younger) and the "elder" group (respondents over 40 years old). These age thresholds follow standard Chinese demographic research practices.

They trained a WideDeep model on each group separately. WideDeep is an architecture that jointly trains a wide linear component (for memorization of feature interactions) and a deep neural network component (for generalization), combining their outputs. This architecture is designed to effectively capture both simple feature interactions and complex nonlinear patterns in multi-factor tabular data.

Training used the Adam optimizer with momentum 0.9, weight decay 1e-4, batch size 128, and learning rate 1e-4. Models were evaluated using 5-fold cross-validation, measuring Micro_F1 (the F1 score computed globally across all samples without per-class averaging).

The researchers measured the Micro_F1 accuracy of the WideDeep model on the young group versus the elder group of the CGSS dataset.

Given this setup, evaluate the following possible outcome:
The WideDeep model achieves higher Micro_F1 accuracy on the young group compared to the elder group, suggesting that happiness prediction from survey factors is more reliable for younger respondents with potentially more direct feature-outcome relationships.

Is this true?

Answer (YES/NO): YES